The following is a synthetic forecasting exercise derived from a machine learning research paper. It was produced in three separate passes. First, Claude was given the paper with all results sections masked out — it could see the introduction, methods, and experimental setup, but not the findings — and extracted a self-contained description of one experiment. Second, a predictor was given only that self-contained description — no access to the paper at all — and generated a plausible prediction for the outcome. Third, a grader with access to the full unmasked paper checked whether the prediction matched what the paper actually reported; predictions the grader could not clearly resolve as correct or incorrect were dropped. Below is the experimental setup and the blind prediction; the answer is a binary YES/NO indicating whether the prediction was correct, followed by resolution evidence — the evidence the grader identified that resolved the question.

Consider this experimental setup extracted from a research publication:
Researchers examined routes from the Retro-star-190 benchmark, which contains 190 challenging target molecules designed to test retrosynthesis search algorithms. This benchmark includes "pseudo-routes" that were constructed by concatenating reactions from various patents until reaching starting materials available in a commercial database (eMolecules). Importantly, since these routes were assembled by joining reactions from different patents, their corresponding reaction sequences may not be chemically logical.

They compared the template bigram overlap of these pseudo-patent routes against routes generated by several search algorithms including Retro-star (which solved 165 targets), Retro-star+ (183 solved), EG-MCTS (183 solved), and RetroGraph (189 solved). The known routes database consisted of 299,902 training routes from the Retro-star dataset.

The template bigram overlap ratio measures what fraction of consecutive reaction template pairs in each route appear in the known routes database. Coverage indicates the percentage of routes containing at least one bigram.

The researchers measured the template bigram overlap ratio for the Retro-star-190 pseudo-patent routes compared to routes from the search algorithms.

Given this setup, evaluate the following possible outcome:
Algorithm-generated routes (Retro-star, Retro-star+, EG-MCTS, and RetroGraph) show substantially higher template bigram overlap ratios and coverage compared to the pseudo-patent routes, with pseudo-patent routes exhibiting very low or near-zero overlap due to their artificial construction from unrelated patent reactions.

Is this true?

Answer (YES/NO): NO